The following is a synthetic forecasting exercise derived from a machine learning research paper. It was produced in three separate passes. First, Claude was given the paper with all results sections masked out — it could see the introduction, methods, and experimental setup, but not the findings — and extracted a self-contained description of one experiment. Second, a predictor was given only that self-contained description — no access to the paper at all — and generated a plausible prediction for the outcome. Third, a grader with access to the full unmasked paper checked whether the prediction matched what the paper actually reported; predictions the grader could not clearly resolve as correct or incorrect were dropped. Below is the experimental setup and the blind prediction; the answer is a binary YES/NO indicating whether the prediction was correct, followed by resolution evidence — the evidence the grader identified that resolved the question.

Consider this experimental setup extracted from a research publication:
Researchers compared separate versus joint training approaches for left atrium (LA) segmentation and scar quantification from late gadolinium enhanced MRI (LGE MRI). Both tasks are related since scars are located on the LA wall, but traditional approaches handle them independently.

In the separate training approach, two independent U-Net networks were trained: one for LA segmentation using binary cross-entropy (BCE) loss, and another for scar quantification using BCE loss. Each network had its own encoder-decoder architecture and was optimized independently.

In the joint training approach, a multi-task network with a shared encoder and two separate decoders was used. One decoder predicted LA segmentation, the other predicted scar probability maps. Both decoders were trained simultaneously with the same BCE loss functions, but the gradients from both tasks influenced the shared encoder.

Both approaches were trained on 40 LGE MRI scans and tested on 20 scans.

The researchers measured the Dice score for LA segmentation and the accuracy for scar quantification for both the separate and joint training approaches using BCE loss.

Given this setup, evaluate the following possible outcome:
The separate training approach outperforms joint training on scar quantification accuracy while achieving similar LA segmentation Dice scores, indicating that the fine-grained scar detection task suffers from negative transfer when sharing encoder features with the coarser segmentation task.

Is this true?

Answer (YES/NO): NO